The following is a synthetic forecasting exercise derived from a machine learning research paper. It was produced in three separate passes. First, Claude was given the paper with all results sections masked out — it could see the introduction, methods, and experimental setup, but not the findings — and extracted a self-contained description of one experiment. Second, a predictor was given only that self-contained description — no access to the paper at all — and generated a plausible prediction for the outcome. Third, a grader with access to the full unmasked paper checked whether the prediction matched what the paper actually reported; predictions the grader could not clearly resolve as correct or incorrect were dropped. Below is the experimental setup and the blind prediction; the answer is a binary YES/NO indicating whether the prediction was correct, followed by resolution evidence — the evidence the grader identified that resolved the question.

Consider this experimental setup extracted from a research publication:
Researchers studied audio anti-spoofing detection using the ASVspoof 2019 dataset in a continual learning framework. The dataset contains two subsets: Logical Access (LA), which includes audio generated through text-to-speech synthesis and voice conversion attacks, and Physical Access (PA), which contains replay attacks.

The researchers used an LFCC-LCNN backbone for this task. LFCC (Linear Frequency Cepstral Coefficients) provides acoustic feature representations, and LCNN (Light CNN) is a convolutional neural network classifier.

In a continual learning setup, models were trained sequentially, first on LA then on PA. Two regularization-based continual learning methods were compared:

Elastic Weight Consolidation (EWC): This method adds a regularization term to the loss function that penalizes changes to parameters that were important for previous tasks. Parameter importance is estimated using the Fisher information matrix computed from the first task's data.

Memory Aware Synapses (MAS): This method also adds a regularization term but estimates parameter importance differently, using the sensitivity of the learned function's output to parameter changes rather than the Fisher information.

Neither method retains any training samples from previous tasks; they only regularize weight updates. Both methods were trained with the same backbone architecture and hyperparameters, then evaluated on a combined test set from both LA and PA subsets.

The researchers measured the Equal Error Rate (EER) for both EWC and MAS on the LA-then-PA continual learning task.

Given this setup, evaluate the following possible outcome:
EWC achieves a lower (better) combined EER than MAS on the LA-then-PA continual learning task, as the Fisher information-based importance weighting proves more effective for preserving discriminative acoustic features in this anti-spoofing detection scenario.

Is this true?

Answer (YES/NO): YES